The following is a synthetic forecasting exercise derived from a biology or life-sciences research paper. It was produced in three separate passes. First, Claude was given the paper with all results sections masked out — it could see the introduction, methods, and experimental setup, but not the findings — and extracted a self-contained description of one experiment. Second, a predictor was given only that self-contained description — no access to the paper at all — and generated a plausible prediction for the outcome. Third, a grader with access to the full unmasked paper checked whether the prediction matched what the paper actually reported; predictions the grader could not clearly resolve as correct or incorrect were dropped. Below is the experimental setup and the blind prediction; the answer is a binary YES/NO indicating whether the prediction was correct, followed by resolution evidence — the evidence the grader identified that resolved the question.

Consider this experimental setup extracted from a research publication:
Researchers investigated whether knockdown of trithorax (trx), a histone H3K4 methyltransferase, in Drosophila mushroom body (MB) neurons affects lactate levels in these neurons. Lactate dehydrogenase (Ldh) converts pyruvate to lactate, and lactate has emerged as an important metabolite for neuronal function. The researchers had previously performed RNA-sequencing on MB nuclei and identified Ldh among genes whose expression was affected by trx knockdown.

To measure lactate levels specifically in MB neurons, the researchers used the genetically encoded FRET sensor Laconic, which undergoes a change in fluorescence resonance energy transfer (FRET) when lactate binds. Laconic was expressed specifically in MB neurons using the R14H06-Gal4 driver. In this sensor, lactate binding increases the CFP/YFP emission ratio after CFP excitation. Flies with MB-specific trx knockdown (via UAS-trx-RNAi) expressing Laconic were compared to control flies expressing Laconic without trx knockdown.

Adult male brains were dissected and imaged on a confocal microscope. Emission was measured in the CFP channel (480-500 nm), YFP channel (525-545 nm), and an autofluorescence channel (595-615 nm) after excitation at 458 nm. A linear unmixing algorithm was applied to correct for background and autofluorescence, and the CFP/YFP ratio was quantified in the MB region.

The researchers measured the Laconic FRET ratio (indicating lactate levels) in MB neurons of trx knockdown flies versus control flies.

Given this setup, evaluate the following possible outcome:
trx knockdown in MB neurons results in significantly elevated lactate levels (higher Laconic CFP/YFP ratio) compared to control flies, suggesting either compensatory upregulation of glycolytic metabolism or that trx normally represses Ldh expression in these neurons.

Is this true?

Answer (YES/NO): NO